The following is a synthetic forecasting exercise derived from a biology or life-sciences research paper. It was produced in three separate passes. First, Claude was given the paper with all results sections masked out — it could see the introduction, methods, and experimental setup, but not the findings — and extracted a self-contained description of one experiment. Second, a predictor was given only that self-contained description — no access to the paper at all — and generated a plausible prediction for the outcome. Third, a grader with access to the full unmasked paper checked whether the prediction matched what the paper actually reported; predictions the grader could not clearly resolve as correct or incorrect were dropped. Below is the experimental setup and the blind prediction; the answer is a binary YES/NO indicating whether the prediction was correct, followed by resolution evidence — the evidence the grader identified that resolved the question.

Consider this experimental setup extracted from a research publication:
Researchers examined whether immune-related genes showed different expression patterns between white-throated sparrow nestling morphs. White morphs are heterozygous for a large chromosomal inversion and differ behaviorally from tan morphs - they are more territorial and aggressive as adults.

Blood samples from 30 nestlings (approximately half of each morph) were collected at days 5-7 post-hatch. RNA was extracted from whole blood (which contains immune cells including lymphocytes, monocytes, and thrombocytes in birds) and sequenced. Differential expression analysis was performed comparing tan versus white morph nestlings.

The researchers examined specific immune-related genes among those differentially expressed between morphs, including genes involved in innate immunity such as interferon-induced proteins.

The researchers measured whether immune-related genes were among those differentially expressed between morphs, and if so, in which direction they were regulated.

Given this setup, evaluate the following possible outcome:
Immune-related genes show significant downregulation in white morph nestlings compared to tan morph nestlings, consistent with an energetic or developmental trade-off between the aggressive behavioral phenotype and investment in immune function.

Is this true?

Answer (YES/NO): NO